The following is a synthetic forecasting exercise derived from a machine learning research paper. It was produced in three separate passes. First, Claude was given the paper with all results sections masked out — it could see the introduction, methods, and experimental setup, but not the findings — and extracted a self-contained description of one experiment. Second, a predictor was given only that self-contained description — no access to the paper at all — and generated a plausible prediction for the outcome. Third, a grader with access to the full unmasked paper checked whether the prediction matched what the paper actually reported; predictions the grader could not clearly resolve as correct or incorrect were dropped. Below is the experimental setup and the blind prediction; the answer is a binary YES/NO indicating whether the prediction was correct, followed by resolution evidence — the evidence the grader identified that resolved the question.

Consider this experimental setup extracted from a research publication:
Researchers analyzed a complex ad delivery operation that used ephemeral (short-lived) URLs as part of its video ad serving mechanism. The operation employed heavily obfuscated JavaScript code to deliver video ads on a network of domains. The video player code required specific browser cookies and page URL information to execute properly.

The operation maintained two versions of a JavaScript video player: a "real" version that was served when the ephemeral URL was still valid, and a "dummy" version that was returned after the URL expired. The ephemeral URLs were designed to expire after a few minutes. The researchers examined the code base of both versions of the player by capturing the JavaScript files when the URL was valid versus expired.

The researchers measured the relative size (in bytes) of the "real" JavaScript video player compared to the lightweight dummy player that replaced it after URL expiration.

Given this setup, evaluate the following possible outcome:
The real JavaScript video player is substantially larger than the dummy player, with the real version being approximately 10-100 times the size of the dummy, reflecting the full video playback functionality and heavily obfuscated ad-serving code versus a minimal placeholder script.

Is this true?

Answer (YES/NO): NO